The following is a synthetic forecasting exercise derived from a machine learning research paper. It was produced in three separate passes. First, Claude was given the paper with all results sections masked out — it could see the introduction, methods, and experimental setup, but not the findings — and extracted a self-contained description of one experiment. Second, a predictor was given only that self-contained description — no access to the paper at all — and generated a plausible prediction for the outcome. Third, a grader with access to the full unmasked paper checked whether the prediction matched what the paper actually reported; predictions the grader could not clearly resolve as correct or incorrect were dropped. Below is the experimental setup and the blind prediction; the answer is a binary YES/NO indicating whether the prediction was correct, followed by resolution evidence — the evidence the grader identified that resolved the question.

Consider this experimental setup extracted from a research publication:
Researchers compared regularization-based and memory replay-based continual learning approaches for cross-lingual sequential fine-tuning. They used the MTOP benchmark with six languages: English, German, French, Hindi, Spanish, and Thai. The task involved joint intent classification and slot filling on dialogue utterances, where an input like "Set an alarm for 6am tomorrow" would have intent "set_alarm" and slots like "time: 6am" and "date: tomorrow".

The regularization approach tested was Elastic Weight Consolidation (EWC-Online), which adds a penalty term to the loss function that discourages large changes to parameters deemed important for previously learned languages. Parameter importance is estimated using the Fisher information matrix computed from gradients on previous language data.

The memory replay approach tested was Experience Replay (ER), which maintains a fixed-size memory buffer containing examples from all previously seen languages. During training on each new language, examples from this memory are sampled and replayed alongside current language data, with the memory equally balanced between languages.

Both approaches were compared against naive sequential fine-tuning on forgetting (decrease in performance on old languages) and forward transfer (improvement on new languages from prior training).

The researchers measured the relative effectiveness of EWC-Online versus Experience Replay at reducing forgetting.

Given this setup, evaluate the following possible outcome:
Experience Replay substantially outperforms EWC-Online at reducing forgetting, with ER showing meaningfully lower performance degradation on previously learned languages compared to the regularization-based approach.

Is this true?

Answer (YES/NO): YES